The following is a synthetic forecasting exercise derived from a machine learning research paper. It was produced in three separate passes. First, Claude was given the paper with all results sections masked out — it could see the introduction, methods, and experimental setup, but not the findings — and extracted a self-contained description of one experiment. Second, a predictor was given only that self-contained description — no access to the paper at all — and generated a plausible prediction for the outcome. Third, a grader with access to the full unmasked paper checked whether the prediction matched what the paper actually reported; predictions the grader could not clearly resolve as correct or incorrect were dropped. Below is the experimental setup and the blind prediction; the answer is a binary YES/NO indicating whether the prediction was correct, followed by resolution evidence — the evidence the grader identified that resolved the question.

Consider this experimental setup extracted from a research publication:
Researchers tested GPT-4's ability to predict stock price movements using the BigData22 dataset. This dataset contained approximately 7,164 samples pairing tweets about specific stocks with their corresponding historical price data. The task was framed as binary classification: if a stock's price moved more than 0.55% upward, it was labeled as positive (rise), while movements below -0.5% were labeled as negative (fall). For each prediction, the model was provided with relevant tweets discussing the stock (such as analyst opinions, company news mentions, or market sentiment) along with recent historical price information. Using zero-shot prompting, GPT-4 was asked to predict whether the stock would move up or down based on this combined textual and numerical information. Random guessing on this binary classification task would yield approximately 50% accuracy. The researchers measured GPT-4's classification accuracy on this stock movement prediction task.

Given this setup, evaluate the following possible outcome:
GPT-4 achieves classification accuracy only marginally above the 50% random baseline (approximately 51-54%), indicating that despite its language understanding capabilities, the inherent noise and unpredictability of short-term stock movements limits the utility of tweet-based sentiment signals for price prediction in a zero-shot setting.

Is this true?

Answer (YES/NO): YES